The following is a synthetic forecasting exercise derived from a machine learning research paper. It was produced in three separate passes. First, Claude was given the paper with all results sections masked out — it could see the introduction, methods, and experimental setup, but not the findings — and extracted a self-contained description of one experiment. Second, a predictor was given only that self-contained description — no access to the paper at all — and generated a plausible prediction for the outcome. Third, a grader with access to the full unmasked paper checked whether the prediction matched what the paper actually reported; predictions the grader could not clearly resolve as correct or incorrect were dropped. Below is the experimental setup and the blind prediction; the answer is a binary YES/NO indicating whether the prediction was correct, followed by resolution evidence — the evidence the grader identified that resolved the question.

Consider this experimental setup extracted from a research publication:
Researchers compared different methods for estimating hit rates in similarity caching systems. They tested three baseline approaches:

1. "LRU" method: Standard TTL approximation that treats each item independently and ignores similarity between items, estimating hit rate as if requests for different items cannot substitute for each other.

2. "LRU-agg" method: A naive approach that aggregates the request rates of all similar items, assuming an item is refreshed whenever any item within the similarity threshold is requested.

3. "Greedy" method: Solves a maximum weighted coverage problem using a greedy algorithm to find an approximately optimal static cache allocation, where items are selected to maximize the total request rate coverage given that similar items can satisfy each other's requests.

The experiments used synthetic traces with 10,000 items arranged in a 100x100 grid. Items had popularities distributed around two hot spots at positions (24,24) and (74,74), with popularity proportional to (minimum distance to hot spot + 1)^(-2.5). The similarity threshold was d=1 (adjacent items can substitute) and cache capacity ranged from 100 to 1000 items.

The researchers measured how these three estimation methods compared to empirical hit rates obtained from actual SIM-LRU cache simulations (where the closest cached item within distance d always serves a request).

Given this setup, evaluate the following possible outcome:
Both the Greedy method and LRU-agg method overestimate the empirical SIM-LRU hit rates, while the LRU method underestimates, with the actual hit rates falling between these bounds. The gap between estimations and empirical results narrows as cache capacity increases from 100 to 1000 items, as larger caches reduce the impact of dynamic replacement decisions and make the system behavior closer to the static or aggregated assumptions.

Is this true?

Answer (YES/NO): NO